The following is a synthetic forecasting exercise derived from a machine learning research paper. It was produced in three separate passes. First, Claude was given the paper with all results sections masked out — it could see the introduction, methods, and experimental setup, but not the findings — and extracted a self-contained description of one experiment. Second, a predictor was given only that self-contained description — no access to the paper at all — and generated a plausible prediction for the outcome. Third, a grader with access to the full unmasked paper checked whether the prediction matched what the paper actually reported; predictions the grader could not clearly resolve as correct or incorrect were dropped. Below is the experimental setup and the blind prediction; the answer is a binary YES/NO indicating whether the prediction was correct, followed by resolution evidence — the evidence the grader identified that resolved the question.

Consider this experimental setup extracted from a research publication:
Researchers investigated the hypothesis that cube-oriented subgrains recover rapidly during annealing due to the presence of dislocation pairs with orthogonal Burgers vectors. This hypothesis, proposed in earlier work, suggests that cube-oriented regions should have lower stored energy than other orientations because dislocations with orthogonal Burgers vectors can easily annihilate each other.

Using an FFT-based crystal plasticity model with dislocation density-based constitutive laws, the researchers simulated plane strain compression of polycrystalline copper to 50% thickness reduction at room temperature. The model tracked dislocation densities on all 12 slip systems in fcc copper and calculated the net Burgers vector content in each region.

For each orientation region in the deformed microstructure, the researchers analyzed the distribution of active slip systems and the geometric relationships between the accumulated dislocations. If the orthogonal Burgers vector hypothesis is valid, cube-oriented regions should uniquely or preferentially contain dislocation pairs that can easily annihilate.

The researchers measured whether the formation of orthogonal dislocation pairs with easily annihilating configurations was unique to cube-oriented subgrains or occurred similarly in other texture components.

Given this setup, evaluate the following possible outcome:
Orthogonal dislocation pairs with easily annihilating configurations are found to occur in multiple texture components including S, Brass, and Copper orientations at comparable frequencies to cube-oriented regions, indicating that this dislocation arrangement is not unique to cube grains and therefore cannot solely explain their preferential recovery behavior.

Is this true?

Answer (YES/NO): NO